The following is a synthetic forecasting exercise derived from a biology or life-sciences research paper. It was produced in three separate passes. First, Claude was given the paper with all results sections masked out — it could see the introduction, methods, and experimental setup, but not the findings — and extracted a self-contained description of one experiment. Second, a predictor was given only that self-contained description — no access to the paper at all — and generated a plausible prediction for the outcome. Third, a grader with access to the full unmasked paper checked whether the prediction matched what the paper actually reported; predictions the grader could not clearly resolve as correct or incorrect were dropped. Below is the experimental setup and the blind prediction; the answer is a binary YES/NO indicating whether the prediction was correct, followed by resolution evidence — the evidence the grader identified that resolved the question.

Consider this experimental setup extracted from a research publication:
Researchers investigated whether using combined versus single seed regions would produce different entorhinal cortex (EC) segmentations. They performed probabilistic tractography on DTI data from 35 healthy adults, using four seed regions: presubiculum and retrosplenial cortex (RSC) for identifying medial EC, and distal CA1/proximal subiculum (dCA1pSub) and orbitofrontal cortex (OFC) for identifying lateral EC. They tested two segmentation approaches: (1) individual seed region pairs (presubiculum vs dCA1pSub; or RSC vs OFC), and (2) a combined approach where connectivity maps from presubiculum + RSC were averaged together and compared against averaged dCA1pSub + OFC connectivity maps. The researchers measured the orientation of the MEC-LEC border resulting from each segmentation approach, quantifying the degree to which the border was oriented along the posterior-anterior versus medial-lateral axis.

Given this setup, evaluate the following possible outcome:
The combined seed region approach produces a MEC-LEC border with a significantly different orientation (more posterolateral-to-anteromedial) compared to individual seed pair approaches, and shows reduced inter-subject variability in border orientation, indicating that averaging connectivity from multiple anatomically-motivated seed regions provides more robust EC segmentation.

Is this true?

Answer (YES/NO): NO